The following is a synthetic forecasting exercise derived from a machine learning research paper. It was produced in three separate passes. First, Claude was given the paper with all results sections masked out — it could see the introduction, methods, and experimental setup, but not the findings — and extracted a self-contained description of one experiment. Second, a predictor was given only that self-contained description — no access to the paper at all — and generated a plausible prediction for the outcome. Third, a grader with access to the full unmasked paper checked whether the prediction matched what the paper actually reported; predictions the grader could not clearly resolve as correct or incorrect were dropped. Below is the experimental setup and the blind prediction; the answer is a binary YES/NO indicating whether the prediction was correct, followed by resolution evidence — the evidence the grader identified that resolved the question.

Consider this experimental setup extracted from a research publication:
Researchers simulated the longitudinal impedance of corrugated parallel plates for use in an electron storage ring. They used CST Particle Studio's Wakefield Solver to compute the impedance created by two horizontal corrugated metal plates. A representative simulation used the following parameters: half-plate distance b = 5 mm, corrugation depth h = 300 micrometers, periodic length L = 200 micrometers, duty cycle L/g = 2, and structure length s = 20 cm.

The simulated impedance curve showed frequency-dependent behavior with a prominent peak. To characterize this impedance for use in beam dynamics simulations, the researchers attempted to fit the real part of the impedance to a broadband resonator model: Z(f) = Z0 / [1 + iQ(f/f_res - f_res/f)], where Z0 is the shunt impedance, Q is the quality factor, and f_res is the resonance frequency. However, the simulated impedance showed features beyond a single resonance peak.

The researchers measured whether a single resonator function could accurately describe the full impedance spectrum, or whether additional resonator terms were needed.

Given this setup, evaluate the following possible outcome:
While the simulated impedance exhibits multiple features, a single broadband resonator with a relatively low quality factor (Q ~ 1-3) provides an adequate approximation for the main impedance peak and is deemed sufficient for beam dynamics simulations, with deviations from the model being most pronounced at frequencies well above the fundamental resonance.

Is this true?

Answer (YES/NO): YES